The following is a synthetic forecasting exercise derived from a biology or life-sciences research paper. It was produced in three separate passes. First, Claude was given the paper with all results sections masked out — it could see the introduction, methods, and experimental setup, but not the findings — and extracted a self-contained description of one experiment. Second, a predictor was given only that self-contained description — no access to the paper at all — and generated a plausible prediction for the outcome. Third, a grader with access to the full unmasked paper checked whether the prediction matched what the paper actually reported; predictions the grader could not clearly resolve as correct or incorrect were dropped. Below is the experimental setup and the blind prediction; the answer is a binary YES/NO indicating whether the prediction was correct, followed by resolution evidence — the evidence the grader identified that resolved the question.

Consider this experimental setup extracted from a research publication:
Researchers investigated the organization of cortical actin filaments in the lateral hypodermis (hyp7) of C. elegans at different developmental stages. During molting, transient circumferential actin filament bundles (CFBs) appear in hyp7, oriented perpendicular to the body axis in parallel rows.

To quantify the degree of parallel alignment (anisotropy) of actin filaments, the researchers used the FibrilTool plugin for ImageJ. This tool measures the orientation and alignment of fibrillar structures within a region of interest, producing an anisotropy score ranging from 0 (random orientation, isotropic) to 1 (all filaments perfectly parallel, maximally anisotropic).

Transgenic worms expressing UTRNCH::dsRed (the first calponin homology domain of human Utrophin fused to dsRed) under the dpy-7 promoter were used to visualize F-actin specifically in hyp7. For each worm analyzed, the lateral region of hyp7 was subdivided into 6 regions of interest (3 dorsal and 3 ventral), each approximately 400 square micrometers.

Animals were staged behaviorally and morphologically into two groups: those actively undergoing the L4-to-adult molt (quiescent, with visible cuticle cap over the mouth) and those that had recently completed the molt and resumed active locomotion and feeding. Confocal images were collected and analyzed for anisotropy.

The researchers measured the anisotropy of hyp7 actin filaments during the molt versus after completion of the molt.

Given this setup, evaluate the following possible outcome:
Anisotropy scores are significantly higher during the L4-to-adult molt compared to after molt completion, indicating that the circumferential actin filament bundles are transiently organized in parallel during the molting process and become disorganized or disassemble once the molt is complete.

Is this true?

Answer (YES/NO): YES